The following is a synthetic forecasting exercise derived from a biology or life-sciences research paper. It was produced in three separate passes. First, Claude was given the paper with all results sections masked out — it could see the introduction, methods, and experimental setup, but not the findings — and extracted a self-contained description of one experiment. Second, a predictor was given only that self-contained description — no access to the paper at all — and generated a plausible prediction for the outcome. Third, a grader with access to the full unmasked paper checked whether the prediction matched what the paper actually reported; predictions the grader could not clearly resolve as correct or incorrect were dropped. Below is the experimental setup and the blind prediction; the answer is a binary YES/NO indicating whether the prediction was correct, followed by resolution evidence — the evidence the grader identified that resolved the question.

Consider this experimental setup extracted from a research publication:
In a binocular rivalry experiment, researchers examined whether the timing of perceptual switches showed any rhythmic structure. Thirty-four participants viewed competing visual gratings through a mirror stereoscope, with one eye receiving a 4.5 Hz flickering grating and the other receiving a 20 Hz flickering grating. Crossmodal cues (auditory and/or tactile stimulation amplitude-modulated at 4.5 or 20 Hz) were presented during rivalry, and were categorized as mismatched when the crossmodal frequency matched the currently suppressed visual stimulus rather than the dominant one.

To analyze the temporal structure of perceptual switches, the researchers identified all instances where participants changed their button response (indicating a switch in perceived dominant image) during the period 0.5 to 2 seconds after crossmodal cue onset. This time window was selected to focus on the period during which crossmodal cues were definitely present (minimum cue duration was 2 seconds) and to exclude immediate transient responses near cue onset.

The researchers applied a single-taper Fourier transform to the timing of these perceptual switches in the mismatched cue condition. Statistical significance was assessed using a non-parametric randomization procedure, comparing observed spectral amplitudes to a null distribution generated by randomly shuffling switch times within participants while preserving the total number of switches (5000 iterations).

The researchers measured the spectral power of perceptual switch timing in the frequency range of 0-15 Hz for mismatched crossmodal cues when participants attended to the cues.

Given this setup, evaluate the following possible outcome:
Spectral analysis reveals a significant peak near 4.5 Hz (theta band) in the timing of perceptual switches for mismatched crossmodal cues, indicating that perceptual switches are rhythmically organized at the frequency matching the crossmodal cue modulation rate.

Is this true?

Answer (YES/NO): NO